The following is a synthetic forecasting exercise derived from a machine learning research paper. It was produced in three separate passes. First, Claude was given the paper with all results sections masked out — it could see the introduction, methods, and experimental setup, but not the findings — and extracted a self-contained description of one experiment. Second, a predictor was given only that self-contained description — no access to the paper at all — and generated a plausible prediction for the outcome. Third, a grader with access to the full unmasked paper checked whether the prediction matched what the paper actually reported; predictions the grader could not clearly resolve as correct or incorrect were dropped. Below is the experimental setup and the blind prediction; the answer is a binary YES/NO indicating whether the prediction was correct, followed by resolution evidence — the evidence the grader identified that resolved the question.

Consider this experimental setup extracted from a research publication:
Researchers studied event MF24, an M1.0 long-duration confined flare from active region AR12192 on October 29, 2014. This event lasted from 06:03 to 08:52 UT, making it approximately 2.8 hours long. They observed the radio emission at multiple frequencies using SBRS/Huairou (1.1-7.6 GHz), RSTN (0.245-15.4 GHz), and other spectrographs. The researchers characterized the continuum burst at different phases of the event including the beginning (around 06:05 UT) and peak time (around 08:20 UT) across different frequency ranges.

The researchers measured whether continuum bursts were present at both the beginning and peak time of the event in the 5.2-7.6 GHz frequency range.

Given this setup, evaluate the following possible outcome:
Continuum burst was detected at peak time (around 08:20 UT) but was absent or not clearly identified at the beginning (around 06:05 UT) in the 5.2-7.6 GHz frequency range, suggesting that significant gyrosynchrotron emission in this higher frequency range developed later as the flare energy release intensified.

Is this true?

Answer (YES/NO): NO